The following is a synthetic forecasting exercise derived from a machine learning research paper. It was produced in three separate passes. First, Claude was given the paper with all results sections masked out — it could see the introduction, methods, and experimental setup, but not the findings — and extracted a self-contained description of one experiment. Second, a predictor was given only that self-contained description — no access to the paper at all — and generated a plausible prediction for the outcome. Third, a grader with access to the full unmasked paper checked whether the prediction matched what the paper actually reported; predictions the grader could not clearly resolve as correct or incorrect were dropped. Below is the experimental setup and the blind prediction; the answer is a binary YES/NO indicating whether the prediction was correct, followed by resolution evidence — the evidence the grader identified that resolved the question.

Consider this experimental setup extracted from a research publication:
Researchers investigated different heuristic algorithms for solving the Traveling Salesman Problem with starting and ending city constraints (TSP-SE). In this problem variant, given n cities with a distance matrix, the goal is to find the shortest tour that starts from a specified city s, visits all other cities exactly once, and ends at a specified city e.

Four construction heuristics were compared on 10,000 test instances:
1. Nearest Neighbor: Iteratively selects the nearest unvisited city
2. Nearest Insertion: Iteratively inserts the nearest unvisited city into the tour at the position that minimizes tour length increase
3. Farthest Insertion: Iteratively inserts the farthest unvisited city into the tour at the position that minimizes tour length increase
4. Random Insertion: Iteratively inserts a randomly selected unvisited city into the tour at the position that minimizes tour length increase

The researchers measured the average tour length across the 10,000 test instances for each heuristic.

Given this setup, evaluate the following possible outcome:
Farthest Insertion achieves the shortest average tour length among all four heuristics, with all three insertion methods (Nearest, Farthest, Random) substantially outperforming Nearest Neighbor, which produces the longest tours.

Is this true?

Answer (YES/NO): YES